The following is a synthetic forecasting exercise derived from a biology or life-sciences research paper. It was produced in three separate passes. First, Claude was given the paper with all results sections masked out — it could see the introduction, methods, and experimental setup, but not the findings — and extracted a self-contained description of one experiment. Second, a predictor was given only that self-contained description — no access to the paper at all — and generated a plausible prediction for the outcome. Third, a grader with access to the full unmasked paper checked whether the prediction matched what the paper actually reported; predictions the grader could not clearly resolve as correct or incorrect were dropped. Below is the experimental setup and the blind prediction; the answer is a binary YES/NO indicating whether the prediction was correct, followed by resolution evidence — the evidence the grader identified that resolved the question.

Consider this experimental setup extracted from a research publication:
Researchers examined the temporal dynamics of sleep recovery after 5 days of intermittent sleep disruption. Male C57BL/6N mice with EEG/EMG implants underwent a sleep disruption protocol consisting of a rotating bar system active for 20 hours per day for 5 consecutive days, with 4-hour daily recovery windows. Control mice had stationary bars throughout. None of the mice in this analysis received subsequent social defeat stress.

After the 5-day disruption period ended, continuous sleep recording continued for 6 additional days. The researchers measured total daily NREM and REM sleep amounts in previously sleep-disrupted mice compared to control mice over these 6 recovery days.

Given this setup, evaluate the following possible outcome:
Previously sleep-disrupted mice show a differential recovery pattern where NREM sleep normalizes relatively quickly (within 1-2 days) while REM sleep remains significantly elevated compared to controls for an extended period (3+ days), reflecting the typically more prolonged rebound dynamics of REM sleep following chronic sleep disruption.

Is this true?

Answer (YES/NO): YES